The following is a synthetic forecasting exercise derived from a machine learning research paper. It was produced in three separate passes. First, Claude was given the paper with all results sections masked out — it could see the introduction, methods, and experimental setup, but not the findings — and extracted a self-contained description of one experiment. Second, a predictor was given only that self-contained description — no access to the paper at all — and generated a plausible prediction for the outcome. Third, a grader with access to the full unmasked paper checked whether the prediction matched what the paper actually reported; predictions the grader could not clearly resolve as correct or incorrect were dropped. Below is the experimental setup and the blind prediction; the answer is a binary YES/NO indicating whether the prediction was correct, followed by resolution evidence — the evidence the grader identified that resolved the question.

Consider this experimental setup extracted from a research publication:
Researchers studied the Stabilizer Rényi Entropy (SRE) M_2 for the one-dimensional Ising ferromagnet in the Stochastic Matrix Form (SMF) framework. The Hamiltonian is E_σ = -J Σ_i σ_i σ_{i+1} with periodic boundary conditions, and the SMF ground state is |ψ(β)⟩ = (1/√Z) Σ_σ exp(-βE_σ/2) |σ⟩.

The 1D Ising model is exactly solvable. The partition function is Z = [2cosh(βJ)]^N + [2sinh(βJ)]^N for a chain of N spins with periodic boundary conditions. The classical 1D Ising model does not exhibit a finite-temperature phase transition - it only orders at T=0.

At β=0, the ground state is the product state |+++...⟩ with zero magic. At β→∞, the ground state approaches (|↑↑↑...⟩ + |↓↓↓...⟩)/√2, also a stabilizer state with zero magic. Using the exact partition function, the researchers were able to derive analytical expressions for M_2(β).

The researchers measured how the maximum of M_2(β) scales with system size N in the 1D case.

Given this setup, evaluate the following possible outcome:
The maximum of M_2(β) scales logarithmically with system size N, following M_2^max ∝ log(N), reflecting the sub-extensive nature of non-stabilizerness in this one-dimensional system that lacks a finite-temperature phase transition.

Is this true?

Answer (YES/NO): NO